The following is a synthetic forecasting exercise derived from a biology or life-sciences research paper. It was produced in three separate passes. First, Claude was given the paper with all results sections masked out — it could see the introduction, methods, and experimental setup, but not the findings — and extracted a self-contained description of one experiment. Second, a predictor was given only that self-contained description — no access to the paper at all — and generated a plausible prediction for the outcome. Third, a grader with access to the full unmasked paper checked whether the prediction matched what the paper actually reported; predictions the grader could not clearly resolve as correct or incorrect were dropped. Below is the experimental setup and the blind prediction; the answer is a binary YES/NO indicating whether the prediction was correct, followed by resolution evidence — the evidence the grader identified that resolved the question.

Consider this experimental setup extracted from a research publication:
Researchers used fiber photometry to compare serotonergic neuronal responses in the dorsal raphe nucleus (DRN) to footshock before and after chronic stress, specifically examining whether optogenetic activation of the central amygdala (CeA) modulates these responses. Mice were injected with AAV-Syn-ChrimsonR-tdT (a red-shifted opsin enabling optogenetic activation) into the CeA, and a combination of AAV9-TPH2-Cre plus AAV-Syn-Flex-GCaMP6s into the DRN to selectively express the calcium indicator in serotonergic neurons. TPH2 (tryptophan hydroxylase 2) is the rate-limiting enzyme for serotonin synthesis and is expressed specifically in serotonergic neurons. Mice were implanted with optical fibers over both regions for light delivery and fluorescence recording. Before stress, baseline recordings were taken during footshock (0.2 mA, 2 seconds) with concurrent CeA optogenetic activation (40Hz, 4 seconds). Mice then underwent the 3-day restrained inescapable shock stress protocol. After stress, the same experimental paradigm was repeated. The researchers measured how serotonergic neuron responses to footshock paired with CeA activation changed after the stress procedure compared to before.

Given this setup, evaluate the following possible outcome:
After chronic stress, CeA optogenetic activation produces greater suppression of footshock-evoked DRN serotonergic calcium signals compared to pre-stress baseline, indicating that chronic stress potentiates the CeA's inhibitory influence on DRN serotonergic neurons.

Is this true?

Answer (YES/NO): NO